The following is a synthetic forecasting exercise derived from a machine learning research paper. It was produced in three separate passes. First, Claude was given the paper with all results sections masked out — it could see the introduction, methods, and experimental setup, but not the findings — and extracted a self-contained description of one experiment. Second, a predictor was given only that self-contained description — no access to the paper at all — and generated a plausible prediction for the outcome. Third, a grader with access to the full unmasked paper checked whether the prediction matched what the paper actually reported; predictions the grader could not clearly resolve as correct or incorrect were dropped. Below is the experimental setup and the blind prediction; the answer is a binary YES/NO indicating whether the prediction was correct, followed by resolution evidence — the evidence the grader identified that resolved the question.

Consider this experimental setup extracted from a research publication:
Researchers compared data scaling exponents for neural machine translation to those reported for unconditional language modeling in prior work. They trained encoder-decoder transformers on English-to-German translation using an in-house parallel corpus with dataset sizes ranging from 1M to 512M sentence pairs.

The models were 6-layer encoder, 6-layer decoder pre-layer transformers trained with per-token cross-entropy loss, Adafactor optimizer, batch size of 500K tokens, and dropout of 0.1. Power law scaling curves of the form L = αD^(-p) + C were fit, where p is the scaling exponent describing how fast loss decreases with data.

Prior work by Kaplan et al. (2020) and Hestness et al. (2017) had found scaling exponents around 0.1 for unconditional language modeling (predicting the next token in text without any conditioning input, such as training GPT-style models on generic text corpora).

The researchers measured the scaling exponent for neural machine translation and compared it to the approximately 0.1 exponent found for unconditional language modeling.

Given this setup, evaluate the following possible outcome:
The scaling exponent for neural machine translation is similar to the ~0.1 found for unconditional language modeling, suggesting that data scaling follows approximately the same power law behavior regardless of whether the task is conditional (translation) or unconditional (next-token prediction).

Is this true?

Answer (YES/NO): NO